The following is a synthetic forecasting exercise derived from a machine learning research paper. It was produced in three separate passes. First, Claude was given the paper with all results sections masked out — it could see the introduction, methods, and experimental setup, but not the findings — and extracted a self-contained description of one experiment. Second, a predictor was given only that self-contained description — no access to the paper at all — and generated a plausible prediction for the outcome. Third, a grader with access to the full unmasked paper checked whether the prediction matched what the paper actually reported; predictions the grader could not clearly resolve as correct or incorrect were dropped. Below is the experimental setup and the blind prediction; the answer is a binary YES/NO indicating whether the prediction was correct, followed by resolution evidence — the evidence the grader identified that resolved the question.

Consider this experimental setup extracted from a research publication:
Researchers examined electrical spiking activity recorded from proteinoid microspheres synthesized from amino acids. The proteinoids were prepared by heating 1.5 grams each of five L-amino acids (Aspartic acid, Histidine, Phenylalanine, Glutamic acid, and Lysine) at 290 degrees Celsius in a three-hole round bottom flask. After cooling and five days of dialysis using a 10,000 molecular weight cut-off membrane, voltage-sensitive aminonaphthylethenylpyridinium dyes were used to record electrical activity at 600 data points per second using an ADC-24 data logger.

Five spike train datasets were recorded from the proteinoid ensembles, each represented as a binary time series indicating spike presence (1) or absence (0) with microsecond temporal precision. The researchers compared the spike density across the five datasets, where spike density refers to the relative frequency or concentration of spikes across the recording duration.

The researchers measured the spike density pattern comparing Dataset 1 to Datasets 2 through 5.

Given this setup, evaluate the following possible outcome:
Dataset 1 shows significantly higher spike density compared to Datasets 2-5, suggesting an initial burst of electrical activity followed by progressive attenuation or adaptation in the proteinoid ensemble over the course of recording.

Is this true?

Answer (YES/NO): NO